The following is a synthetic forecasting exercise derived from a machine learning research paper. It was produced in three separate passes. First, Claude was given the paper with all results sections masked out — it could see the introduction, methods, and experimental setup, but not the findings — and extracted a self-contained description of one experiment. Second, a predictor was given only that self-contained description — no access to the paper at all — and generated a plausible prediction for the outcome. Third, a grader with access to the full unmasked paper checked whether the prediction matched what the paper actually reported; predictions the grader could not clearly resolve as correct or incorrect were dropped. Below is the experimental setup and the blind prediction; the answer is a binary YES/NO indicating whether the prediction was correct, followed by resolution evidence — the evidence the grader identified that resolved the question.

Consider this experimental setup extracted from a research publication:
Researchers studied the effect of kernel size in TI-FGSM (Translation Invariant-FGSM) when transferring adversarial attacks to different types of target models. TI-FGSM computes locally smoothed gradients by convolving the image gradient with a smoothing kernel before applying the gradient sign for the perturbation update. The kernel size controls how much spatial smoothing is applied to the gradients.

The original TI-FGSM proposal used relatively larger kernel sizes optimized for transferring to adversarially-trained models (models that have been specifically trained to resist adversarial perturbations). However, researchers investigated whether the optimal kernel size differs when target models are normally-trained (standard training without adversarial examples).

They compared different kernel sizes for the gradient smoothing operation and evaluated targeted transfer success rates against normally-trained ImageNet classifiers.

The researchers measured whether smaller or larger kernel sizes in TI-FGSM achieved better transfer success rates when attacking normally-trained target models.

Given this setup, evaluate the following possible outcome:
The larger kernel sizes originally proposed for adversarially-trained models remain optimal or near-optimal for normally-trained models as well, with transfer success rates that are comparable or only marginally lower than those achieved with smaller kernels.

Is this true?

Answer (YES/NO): NO